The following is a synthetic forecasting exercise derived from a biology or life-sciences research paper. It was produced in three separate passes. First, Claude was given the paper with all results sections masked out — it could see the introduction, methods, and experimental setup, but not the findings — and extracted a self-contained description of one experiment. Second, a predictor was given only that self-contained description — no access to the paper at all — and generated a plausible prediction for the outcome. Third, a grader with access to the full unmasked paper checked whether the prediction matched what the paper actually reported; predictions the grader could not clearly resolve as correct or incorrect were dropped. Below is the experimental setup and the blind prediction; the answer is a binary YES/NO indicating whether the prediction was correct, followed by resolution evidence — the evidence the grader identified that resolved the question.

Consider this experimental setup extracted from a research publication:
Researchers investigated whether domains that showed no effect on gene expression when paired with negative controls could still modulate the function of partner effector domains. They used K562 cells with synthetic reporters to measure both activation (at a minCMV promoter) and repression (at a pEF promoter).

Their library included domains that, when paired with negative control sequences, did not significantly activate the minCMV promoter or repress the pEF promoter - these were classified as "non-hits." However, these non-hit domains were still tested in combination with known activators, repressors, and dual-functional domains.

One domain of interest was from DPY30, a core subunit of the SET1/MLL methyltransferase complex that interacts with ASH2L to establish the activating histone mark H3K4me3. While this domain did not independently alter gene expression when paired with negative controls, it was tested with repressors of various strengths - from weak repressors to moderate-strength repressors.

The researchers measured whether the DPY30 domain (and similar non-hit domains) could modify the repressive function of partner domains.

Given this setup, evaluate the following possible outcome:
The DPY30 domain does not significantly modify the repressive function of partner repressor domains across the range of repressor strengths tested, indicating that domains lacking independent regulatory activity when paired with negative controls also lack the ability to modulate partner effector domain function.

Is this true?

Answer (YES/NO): NO